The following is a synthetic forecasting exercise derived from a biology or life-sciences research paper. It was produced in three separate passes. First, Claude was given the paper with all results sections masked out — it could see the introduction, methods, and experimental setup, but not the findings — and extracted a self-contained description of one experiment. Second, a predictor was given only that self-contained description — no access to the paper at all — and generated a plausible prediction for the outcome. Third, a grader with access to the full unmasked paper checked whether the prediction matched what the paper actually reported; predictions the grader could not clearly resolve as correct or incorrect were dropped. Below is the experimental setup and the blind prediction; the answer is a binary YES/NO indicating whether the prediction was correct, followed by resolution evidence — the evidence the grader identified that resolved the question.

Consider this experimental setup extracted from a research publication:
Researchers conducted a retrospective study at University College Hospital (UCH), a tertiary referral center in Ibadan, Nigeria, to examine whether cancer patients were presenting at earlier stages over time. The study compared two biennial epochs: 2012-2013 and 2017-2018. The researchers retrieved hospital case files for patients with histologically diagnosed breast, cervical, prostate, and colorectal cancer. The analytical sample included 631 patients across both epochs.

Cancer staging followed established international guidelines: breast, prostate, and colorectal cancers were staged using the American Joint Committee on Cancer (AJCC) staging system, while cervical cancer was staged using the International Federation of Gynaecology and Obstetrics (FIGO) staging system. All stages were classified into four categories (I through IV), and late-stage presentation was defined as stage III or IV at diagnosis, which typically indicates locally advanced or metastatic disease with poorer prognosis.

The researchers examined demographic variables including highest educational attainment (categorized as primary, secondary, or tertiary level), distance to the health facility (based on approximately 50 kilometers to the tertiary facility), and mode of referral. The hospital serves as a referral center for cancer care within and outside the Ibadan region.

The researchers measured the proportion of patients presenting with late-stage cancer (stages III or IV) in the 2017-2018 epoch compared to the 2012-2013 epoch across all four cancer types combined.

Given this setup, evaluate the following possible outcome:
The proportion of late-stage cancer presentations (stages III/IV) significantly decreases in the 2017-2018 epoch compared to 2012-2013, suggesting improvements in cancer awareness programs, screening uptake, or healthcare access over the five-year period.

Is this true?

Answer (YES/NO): NO